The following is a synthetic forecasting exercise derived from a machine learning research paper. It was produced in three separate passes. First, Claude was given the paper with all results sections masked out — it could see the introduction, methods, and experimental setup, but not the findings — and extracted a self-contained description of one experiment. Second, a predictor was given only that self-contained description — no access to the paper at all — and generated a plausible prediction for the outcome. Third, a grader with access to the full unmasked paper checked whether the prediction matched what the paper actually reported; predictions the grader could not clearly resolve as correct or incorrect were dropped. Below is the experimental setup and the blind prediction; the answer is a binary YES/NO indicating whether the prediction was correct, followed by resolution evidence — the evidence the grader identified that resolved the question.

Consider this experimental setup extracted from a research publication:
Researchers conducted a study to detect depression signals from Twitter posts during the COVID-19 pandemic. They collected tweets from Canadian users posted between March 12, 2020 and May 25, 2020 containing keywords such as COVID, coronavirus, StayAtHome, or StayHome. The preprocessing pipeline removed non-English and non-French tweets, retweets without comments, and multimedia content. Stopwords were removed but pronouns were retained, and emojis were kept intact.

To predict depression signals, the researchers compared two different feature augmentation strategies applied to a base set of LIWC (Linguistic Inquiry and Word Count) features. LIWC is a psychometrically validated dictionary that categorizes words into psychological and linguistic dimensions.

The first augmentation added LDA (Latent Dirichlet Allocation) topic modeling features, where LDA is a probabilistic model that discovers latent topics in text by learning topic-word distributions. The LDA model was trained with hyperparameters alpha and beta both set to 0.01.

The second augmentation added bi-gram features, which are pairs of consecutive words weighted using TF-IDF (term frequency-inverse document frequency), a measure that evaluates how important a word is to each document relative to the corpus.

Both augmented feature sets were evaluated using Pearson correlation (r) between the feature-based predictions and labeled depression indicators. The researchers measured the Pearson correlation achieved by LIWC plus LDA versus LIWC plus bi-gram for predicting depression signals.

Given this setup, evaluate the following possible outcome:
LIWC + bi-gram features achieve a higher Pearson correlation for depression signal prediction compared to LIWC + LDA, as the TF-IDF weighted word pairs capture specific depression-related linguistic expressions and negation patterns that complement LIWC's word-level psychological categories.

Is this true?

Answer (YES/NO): NO